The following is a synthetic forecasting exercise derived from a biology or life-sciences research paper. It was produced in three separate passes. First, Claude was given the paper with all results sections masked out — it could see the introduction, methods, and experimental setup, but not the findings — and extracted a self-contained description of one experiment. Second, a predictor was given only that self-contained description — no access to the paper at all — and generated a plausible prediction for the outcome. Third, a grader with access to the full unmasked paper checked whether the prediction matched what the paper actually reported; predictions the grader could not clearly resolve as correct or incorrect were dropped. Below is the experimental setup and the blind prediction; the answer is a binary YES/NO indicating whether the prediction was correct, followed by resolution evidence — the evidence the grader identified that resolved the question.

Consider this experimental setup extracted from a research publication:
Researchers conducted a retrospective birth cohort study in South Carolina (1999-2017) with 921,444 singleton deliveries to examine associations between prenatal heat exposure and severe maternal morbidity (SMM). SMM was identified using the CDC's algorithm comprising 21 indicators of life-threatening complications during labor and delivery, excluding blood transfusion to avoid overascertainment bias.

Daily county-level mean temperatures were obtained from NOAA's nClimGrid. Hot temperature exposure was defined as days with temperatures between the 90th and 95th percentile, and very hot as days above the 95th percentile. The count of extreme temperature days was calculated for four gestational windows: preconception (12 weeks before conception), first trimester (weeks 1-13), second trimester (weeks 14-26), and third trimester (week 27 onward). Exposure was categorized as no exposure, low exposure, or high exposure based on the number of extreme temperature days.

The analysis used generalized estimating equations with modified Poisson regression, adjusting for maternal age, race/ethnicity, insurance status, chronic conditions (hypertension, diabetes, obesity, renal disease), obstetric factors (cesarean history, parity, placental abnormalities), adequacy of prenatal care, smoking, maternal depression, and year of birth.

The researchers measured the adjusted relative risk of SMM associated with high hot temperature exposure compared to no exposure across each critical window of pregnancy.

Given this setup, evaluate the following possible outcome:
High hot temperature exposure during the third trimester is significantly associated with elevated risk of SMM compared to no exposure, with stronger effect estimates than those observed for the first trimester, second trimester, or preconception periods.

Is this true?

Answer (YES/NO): NO